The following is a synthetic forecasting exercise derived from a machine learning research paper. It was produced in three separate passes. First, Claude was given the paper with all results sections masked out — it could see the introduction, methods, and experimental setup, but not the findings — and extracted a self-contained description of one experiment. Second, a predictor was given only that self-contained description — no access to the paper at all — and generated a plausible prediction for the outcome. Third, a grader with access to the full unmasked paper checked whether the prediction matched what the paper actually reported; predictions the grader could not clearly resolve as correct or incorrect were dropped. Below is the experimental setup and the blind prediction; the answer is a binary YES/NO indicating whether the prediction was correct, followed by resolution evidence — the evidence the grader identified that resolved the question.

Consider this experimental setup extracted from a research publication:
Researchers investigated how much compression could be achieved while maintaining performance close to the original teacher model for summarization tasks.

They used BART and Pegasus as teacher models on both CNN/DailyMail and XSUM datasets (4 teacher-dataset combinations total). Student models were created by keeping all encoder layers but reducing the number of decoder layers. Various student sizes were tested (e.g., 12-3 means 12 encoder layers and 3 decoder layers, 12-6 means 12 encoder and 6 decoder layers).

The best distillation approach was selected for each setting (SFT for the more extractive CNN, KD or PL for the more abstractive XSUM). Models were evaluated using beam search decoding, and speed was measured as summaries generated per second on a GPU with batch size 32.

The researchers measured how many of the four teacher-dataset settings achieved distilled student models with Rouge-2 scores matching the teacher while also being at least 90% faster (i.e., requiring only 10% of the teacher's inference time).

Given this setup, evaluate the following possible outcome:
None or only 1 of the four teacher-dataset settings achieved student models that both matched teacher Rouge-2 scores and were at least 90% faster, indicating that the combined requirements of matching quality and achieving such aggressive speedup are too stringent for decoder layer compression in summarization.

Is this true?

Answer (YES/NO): NO